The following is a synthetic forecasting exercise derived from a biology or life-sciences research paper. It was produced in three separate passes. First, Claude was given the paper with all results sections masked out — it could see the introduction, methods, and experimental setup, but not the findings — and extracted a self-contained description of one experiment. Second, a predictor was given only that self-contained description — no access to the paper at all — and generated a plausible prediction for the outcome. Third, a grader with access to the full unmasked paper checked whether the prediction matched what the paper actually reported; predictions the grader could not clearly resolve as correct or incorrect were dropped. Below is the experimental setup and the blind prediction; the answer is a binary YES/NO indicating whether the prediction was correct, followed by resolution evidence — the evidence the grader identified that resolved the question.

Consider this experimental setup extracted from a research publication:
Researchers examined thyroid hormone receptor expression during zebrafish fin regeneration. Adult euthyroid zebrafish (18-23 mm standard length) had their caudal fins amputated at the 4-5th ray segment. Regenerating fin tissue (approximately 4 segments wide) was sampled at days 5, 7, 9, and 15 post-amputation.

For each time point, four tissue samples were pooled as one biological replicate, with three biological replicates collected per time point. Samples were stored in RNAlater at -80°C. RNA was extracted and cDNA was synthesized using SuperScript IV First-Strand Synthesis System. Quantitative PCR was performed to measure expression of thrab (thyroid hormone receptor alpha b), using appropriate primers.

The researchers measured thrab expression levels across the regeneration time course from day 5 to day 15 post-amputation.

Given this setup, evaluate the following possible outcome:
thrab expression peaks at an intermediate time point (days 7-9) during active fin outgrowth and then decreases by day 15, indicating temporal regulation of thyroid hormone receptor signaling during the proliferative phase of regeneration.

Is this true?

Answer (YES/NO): NO